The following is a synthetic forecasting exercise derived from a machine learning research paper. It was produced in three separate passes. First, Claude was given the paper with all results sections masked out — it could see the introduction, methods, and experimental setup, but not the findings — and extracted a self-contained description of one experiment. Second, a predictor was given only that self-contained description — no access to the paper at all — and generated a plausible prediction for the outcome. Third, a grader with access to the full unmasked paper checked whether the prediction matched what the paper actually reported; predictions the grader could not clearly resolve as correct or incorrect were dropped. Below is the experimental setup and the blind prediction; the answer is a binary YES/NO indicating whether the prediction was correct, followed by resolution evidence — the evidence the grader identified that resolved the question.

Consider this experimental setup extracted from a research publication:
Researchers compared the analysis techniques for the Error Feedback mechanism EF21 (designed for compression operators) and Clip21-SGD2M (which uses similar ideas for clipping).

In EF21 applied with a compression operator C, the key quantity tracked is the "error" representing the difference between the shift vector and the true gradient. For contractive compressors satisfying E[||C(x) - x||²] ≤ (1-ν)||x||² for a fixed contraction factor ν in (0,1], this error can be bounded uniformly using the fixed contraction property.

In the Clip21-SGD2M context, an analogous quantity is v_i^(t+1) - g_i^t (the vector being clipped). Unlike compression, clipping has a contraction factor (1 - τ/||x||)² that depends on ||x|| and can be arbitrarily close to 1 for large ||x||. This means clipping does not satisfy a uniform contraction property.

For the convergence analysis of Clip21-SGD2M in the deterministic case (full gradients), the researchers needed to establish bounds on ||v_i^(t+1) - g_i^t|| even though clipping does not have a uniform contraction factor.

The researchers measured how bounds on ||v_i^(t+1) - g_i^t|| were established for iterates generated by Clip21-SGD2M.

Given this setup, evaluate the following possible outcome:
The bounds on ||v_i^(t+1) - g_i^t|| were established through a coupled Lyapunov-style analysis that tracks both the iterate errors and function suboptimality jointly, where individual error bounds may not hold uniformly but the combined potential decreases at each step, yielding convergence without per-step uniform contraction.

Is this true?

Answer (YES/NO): NO